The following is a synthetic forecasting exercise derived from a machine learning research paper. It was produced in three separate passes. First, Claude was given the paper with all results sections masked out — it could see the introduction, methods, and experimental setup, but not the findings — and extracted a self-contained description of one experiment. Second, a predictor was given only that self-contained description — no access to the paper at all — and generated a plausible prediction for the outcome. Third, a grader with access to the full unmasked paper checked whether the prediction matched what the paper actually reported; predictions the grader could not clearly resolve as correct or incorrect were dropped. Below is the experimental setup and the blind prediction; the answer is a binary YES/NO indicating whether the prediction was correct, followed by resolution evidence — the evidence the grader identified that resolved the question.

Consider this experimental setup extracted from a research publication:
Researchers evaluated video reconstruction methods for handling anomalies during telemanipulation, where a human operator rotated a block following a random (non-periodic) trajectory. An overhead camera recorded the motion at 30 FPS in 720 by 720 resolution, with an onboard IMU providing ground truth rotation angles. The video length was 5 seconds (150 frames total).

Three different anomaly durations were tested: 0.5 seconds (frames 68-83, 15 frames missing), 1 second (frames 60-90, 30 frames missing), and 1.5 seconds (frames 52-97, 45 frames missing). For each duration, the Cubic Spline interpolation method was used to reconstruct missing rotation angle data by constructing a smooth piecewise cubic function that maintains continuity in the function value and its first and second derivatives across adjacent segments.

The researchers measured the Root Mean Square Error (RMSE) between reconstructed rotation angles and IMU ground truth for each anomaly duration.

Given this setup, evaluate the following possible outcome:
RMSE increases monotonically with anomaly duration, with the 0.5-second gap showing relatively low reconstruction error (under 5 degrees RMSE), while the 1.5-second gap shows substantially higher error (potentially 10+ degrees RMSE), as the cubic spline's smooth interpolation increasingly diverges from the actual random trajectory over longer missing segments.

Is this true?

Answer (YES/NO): YES